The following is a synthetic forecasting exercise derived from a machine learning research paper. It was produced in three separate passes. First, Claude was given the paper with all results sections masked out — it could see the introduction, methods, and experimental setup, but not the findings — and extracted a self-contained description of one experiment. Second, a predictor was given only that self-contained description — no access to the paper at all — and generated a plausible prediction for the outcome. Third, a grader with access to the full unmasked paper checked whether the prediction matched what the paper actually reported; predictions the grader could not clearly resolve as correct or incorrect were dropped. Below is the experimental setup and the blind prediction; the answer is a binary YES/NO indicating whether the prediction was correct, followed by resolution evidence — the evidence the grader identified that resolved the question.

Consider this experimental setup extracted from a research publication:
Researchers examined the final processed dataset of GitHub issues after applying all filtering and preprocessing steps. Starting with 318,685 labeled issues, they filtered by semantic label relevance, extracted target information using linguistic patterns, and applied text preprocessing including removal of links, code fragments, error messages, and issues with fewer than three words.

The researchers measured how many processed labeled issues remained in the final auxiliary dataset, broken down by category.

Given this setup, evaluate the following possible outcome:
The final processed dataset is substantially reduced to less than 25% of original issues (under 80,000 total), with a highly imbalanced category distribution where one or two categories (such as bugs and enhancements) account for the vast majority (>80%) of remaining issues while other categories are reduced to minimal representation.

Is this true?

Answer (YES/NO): YES